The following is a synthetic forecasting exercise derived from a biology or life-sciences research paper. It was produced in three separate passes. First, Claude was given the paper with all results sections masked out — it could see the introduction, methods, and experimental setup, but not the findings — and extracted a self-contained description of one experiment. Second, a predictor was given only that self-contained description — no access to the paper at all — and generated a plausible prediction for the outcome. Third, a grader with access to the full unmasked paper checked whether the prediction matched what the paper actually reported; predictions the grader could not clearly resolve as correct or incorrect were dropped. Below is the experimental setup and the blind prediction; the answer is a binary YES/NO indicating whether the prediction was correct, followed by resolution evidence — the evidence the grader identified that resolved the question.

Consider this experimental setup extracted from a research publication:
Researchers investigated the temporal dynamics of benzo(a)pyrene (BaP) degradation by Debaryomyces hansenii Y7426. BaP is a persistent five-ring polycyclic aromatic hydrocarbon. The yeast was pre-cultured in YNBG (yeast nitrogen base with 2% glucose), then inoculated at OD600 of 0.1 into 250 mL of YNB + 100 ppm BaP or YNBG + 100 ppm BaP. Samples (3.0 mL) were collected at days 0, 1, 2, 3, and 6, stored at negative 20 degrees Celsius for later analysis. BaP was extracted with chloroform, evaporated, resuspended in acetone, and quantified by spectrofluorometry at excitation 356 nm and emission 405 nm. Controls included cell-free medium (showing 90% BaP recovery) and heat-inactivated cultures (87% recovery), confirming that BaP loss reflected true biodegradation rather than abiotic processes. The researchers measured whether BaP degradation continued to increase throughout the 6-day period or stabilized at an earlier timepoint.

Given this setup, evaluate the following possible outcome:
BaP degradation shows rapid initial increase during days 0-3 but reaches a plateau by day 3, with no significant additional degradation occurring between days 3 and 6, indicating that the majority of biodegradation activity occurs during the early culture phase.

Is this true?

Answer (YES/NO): YES